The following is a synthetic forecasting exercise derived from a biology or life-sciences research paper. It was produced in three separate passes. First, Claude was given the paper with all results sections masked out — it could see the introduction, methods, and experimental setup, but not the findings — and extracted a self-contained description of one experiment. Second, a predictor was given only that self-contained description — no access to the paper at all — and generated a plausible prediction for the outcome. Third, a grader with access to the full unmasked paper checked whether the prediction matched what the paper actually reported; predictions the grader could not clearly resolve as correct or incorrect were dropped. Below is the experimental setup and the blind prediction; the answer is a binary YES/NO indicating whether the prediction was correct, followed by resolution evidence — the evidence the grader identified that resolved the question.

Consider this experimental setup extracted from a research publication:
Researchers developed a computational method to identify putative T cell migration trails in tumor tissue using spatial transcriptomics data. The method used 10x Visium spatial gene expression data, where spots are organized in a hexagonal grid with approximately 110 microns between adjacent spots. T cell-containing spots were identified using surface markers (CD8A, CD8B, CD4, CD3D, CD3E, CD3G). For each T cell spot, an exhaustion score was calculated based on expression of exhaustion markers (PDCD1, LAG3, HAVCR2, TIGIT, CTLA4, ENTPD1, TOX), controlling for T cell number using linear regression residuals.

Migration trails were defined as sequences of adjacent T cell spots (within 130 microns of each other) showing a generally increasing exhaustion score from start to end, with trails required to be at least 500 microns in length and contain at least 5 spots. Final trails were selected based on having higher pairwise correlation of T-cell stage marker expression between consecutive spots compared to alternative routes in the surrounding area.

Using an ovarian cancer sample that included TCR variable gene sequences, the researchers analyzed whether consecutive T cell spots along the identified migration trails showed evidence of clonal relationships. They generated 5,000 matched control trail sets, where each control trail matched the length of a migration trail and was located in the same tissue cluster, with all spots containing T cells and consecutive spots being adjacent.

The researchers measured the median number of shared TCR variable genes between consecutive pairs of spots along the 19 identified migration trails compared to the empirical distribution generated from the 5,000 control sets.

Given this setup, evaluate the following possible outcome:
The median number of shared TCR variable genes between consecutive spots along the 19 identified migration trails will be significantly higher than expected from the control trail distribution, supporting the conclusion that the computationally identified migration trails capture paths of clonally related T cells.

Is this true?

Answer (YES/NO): YES